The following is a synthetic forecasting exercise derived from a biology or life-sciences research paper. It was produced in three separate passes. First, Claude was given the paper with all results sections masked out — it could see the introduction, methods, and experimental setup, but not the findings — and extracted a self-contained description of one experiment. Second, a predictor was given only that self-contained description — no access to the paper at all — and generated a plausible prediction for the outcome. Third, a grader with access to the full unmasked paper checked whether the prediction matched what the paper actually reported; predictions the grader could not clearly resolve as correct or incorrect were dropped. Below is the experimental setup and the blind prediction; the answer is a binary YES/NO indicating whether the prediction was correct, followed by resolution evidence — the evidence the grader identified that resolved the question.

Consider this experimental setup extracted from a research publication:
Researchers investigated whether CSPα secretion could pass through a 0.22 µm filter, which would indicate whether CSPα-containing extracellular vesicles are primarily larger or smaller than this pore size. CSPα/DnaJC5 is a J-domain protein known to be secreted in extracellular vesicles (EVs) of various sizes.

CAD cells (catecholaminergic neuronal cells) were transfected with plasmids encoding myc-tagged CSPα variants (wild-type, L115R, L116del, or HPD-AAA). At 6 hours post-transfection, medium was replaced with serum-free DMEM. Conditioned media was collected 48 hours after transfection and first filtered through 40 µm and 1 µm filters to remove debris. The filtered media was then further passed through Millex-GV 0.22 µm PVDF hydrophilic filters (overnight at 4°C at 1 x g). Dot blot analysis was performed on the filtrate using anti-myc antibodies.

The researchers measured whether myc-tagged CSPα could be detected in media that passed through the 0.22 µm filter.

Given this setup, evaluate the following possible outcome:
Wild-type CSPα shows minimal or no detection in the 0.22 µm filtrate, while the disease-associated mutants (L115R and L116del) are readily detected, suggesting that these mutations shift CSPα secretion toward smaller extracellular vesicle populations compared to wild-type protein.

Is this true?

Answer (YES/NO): NO